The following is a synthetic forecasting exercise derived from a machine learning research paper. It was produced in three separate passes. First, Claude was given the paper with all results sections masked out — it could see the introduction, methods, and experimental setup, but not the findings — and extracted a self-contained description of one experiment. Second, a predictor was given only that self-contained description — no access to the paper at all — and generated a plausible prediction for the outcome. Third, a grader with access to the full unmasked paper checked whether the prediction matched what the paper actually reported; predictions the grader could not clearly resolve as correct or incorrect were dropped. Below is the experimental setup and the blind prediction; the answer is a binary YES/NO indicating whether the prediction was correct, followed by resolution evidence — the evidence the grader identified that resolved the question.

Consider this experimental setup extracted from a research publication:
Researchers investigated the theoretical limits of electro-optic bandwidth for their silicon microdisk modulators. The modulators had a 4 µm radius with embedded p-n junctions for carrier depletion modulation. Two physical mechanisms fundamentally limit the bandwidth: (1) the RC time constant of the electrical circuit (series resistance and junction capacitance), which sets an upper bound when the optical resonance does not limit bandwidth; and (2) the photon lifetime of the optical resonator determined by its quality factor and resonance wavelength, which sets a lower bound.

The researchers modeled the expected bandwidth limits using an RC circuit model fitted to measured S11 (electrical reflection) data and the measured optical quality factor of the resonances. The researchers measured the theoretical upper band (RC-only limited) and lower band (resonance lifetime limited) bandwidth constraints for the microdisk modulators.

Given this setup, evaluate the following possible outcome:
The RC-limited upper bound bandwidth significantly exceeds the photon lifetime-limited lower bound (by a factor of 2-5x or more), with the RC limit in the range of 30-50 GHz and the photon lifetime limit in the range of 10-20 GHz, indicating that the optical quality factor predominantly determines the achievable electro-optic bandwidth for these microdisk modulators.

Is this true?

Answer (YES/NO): NO